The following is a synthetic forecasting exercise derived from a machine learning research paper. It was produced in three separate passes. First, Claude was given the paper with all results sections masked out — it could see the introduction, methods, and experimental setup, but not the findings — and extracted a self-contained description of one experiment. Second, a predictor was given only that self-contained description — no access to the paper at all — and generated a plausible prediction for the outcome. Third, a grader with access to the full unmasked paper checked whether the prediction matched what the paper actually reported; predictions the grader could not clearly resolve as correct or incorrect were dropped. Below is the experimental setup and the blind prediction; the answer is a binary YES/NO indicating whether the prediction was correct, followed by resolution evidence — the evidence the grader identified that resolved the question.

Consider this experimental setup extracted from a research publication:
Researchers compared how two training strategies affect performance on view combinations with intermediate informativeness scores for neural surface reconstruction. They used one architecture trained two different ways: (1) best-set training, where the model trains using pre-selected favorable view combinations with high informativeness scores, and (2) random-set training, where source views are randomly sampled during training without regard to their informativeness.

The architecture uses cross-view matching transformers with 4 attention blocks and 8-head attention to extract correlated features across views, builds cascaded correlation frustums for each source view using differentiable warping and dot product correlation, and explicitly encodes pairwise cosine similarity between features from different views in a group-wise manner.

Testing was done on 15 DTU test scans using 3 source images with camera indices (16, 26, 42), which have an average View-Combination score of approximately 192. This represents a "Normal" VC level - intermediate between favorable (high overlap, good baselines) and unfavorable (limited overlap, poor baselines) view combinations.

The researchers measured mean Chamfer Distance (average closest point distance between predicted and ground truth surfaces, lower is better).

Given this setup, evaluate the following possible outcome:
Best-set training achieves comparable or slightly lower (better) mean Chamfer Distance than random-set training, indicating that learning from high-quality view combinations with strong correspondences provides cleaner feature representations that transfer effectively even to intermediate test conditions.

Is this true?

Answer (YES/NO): NO